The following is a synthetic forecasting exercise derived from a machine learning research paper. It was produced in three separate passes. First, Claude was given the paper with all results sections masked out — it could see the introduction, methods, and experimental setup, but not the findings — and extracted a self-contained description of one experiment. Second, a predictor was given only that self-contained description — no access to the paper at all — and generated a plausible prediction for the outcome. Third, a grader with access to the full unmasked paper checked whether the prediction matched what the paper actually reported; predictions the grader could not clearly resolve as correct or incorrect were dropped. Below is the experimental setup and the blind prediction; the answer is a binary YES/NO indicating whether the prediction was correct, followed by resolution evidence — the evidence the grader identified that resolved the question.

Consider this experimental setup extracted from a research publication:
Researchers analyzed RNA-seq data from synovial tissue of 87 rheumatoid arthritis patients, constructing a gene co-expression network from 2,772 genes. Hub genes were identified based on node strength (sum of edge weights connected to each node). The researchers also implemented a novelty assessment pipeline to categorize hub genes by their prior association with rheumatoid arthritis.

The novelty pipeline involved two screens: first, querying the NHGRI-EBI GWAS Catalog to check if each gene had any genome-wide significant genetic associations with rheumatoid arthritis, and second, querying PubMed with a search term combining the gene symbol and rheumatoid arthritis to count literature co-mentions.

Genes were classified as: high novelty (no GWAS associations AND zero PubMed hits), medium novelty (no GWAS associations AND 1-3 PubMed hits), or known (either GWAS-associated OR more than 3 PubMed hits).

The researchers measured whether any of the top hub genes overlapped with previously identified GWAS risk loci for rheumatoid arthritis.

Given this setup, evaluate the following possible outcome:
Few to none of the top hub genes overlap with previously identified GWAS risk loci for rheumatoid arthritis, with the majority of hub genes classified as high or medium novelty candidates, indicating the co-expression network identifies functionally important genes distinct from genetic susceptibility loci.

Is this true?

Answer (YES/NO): YES